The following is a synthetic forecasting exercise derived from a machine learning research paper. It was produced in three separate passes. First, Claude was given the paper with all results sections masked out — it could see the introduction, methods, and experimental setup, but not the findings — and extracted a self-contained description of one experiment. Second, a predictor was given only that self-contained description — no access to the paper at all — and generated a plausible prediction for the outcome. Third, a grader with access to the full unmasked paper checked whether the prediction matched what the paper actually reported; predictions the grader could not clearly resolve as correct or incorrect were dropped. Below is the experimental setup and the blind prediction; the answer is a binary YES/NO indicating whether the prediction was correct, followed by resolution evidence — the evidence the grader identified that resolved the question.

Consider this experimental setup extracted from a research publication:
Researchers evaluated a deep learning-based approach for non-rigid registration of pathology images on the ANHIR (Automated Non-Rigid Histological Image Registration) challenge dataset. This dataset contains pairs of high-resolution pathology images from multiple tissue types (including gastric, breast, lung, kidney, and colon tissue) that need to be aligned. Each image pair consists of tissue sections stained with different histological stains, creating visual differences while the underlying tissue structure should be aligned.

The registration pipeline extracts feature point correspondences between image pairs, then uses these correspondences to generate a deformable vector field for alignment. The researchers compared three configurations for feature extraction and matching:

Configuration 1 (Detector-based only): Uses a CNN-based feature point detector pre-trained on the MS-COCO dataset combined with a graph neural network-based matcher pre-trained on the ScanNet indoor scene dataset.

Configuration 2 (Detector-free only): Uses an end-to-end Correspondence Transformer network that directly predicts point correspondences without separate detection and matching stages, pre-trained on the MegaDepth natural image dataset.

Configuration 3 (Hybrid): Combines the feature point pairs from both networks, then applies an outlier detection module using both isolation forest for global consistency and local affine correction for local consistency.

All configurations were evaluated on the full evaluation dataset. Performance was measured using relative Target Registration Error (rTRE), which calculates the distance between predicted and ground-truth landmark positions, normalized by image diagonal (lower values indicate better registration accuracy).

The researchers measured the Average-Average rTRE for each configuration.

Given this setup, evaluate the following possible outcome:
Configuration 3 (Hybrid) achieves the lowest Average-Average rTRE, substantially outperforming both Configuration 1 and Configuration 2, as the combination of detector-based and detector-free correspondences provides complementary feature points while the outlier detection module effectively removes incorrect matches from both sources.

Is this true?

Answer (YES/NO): YES